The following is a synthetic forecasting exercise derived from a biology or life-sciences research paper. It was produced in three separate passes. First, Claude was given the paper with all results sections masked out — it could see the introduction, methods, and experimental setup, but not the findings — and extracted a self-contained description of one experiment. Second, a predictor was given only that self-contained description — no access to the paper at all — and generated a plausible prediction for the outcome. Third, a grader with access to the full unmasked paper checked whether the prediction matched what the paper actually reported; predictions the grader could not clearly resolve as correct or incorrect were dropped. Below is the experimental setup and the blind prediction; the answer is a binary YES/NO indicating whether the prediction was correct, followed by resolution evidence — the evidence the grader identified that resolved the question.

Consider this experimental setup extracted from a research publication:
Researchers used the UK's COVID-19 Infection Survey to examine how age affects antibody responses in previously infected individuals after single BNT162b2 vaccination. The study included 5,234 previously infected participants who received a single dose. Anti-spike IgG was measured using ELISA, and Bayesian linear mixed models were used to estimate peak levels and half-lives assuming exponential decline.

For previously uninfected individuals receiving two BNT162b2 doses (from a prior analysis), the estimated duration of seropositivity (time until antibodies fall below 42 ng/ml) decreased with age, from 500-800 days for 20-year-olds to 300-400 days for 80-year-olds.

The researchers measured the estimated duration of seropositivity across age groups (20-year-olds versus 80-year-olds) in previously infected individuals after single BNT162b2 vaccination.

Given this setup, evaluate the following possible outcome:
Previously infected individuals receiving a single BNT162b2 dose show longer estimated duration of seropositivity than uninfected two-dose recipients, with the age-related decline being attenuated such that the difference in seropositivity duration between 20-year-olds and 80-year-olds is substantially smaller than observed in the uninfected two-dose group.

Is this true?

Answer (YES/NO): NO